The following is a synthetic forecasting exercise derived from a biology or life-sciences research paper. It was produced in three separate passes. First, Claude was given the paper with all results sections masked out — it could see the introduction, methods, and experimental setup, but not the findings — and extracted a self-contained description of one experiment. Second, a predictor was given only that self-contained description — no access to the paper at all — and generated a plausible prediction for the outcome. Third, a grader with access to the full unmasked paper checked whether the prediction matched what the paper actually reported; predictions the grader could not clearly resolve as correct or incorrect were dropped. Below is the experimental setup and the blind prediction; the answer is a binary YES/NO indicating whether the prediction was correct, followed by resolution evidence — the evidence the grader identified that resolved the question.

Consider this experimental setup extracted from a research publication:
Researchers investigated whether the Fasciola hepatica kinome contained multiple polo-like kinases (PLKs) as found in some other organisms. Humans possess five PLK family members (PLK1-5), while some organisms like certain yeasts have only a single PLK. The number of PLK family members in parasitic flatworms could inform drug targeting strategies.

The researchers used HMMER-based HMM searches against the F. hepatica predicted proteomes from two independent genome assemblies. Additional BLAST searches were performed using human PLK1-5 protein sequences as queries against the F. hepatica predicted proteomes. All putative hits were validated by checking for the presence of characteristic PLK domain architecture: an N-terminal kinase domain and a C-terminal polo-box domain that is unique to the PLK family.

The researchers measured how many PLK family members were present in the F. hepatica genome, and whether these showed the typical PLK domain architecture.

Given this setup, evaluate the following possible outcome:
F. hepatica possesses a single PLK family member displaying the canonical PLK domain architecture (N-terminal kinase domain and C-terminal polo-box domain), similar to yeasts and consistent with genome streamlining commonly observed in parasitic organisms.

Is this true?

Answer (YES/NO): NO